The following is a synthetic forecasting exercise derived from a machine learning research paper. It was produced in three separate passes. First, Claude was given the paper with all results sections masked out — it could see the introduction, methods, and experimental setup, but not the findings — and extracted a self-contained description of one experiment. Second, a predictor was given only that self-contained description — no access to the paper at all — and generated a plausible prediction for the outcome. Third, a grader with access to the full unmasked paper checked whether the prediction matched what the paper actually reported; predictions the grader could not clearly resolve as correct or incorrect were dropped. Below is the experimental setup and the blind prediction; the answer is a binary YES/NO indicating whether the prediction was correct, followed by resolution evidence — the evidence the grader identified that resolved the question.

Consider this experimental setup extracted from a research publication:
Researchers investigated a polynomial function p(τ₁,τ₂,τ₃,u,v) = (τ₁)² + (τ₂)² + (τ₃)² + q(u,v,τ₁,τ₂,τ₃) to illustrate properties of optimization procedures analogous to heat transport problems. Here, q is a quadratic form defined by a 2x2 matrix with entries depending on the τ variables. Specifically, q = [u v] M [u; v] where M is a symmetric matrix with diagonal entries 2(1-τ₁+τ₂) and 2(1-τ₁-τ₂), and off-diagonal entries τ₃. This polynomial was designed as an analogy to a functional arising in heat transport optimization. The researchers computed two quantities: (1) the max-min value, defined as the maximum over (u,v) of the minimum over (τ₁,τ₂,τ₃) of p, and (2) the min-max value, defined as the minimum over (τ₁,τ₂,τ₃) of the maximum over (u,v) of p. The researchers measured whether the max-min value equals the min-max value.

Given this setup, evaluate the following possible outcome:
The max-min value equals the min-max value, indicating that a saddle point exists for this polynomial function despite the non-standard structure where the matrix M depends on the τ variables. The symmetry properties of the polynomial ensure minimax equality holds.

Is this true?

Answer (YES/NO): NO